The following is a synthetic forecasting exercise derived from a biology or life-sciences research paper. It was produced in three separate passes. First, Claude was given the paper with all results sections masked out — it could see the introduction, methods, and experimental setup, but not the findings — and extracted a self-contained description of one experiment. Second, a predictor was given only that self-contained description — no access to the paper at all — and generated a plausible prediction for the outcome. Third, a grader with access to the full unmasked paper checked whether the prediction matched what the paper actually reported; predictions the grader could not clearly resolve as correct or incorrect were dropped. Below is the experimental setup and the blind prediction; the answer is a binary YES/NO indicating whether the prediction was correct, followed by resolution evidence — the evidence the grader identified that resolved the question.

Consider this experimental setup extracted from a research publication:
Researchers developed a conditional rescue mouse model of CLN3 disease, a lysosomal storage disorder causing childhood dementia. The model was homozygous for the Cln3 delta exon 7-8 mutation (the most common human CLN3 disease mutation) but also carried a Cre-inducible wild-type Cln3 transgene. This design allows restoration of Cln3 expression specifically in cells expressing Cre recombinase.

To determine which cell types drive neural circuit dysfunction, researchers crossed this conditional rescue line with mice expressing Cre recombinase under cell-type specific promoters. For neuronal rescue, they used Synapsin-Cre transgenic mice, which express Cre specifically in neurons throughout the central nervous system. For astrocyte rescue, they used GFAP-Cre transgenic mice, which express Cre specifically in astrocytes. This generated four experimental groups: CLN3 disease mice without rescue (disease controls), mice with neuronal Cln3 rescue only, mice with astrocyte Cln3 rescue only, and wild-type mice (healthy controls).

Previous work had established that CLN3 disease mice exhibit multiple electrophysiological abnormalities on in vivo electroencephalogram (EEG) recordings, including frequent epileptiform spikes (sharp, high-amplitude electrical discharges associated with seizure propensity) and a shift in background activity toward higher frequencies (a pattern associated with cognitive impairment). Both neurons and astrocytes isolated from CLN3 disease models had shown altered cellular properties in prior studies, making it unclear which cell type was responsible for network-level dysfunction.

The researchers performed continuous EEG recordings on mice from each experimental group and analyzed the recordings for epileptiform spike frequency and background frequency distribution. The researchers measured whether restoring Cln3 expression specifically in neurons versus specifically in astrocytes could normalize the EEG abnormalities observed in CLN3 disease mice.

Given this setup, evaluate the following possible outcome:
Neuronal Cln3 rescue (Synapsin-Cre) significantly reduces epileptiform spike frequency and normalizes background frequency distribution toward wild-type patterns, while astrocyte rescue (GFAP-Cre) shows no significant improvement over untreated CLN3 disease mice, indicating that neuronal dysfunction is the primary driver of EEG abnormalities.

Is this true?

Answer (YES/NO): NO